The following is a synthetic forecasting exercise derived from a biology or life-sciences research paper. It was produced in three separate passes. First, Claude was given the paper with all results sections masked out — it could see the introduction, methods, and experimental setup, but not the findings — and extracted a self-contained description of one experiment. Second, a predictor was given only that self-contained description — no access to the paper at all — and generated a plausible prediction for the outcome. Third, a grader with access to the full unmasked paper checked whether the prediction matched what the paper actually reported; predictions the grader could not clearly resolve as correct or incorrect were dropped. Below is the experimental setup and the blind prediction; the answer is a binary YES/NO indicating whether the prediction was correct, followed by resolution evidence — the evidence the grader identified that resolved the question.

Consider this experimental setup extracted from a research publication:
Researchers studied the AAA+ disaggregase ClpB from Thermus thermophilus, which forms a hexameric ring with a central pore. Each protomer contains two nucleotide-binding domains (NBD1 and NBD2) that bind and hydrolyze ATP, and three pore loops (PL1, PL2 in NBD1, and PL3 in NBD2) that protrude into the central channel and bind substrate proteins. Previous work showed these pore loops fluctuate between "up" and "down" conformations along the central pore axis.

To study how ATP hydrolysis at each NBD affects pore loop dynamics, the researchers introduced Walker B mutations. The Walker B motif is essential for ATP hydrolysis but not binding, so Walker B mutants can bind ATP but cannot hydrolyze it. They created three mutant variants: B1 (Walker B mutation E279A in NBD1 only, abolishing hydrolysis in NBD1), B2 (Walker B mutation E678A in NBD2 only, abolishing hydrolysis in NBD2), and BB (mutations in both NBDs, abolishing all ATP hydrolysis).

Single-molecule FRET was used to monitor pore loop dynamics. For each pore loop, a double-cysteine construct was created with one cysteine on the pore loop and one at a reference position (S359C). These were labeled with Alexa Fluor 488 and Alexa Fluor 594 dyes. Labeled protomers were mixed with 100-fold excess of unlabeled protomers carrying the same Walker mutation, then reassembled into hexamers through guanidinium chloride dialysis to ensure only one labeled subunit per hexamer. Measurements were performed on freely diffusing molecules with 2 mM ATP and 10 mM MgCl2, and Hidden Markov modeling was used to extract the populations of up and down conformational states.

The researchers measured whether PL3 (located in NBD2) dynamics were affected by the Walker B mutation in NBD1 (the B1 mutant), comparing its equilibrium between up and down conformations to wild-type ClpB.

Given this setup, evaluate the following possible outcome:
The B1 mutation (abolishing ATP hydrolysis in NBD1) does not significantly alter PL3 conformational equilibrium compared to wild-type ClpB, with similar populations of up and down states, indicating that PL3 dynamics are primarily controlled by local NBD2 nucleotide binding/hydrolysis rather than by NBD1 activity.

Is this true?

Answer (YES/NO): YES